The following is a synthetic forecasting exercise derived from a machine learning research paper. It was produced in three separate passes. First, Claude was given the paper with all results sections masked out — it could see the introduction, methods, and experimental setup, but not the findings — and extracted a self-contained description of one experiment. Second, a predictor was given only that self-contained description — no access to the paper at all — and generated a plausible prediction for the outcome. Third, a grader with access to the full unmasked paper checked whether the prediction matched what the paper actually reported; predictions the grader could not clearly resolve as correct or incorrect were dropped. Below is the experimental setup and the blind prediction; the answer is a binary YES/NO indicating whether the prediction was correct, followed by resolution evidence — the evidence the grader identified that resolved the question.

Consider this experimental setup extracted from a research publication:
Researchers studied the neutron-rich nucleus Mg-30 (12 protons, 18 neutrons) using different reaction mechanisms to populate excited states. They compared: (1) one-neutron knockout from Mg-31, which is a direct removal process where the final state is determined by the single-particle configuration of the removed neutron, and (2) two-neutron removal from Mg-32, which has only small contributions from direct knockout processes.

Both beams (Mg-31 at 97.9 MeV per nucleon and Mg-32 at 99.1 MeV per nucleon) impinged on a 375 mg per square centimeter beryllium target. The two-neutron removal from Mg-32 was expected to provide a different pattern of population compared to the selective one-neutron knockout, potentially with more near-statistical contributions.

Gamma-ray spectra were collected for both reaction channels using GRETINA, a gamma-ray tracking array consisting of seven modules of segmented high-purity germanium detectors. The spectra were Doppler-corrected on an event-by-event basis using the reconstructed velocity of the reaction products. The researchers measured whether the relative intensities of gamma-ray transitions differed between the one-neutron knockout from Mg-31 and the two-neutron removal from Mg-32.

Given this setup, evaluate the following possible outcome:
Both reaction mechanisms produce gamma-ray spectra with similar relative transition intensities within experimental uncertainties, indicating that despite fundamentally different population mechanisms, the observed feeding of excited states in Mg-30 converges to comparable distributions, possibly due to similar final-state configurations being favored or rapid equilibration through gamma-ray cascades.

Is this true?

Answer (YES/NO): NO